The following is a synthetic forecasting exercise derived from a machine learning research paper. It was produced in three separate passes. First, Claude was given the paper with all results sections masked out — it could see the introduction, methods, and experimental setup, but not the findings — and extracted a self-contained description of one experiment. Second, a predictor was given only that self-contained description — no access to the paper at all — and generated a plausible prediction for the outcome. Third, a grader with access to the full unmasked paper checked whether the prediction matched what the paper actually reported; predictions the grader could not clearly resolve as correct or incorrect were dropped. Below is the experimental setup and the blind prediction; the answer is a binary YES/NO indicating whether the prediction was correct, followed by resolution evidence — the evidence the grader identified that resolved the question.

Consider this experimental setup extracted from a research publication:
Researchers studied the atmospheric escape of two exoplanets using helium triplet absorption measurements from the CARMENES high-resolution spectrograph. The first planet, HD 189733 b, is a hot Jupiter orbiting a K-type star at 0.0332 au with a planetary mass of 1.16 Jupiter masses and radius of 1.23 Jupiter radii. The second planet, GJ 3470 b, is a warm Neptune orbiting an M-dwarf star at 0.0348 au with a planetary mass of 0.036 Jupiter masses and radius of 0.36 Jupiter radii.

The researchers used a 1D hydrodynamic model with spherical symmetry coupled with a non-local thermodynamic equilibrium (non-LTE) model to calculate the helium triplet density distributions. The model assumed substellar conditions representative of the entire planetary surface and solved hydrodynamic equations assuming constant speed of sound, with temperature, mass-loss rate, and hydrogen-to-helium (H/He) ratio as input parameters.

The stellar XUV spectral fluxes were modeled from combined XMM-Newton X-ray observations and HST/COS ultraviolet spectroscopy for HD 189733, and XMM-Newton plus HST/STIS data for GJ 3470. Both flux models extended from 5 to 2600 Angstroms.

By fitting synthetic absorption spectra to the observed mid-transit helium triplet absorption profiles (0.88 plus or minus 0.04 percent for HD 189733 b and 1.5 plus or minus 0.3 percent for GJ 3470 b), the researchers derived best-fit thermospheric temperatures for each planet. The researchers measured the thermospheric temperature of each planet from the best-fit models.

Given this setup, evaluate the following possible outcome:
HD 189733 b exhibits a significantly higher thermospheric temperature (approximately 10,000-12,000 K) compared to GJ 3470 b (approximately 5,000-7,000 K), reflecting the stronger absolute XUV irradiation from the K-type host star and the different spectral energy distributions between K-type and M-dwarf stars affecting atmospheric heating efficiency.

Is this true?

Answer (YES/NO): YES